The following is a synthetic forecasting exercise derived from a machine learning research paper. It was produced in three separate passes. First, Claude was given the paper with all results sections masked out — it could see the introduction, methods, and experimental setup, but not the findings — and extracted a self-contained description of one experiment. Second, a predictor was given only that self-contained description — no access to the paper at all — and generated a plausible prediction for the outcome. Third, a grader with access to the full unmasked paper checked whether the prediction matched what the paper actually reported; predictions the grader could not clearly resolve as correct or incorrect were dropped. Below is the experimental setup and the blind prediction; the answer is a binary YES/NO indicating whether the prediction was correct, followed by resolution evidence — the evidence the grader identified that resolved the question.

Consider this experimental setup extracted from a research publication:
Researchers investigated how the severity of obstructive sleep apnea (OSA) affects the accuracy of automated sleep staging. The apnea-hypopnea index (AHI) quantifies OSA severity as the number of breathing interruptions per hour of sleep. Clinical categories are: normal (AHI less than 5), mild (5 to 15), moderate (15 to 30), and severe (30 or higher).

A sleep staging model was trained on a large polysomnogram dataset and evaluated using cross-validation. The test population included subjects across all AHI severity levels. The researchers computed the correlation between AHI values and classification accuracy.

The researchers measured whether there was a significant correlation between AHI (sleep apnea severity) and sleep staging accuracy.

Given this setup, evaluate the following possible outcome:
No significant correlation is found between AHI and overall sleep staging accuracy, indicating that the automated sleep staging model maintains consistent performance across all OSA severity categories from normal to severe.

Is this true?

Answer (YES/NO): NO